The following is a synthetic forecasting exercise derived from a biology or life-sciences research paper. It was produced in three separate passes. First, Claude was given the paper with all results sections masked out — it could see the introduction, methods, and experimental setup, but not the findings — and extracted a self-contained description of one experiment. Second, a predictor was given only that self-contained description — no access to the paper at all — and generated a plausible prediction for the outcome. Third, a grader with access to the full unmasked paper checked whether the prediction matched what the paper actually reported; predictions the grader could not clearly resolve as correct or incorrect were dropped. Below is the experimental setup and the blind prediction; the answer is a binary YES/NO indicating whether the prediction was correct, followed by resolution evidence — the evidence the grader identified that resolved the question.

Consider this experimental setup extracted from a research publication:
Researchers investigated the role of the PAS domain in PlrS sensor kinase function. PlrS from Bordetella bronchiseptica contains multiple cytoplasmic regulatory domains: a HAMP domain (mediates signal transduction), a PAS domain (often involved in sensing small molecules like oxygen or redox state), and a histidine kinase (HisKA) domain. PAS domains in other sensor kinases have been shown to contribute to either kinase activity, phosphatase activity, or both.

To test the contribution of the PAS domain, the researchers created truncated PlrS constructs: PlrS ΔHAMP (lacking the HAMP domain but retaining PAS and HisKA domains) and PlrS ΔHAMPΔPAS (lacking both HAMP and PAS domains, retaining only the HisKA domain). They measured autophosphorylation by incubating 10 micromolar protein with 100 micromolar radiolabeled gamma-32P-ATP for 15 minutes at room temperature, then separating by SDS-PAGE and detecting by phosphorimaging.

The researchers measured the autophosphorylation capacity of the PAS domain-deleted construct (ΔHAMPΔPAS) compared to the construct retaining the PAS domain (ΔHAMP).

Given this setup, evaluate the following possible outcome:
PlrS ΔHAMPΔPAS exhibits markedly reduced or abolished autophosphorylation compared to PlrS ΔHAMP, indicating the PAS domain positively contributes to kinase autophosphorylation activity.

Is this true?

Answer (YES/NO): YES